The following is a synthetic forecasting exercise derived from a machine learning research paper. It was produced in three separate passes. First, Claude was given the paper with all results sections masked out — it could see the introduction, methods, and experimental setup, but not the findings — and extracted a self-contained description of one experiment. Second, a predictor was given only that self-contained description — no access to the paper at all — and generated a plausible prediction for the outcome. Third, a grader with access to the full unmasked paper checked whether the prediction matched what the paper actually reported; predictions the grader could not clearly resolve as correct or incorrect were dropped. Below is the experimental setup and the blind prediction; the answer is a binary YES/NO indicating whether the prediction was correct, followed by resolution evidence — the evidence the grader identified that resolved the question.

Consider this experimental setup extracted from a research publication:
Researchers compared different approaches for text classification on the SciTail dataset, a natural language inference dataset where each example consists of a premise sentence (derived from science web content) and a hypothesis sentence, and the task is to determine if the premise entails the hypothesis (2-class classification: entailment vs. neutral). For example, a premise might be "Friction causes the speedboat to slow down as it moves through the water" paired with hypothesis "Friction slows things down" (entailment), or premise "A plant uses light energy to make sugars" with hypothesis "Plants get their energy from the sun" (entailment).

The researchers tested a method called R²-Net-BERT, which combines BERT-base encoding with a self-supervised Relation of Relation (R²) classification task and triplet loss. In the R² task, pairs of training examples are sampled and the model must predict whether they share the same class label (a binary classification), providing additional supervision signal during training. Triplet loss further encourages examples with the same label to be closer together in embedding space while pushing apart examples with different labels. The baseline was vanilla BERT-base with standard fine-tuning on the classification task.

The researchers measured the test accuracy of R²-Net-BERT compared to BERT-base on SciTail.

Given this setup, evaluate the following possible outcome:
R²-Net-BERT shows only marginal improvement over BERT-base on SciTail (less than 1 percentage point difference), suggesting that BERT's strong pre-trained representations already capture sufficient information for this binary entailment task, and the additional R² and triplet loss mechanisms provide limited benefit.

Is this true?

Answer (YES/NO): NO